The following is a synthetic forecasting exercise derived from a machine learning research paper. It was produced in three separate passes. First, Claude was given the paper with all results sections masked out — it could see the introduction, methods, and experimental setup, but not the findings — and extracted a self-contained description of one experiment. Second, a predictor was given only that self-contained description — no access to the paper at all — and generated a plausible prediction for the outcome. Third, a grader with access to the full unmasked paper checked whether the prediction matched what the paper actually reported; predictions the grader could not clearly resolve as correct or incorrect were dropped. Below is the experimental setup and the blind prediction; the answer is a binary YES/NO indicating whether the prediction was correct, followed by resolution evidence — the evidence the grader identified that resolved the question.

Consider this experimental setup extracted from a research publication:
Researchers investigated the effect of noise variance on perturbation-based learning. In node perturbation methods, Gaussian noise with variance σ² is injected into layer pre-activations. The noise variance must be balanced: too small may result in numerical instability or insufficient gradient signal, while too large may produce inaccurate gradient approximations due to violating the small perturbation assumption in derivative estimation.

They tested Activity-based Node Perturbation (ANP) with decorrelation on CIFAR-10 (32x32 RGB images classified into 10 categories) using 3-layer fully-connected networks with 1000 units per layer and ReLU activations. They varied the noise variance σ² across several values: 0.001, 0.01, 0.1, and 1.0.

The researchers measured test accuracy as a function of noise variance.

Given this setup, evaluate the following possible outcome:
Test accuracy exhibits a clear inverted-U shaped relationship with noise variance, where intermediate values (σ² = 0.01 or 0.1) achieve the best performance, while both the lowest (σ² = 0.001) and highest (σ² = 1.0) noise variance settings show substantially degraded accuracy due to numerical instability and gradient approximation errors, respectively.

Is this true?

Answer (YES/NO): NO